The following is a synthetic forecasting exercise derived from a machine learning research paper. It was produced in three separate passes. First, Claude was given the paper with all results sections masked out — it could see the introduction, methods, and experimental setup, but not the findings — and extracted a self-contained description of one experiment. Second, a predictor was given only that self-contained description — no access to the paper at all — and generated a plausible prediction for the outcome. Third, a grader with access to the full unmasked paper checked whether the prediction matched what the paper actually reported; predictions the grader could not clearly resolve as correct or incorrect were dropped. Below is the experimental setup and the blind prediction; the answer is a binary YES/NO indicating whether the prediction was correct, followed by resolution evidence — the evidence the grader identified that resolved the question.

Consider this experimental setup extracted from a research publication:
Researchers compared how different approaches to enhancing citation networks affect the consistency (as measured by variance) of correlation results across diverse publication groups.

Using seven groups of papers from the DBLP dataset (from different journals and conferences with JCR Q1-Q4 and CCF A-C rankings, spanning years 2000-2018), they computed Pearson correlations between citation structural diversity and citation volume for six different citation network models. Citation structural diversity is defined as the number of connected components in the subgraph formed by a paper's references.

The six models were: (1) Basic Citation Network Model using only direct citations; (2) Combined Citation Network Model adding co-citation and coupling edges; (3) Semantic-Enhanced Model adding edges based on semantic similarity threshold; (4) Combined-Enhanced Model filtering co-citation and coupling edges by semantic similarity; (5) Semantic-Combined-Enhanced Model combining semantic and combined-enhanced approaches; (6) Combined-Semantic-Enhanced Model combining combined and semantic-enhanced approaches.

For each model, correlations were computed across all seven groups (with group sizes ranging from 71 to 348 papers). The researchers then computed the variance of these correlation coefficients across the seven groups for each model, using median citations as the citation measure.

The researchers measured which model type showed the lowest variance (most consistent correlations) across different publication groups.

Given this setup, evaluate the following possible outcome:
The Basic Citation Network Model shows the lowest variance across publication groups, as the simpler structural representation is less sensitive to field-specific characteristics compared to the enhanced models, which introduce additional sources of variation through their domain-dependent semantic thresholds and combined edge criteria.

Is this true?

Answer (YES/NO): YES